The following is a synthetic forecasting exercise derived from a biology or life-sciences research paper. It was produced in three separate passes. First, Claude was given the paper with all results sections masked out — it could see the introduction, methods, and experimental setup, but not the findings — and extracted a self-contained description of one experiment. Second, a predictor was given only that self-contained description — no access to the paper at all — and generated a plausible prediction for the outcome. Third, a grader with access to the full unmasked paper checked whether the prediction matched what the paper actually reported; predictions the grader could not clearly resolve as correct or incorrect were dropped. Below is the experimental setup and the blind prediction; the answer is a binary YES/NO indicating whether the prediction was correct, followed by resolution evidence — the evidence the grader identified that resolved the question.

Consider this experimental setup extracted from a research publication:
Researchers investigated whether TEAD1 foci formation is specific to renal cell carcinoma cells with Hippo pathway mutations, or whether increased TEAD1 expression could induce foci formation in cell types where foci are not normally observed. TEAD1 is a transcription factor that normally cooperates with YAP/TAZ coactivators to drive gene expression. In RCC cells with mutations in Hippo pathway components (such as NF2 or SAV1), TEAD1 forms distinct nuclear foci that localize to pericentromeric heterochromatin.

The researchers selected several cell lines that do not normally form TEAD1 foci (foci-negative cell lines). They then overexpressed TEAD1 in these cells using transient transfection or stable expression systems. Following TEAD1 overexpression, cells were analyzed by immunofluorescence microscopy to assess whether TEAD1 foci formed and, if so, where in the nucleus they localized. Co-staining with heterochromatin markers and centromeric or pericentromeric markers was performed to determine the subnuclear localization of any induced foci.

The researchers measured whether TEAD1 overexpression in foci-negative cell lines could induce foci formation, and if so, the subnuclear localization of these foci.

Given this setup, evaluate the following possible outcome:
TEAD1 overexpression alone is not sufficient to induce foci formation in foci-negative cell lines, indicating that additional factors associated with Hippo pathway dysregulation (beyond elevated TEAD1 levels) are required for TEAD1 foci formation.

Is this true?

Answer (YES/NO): NO